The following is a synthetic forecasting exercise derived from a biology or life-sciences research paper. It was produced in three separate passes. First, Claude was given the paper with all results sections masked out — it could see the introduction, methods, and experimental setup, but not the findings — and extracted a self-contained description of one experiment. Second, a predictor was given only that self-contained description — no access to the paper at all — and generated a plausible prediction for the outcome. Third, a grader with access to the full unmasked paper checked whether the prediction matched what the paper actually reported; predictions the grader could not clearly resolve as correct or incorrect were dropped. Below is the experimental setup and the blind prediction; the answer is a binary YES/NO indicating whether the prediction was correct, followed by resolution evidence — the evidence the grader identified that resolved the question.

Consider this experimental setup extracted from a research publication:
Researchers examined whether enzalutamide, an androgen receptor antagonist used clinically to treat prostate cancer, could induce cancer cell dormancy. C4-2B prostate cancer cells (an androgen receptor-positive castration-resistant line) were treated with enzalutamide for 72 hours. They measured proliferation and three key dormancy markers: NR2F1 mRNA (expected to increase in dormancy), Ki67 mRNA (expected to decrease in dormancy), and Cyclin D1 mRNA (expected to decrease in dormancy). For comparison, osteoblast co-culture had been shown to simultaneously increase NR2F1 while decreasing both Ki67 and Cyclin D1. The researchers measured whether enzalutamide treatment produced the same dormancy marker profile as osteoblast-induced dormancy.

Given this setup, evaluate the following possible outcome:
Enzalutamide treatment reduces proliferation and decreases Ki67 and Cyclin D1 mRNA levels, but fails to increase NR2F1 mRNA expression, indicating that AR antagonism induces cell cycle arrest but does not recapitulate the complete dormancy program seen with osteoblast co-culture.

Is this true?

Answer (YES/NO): NO